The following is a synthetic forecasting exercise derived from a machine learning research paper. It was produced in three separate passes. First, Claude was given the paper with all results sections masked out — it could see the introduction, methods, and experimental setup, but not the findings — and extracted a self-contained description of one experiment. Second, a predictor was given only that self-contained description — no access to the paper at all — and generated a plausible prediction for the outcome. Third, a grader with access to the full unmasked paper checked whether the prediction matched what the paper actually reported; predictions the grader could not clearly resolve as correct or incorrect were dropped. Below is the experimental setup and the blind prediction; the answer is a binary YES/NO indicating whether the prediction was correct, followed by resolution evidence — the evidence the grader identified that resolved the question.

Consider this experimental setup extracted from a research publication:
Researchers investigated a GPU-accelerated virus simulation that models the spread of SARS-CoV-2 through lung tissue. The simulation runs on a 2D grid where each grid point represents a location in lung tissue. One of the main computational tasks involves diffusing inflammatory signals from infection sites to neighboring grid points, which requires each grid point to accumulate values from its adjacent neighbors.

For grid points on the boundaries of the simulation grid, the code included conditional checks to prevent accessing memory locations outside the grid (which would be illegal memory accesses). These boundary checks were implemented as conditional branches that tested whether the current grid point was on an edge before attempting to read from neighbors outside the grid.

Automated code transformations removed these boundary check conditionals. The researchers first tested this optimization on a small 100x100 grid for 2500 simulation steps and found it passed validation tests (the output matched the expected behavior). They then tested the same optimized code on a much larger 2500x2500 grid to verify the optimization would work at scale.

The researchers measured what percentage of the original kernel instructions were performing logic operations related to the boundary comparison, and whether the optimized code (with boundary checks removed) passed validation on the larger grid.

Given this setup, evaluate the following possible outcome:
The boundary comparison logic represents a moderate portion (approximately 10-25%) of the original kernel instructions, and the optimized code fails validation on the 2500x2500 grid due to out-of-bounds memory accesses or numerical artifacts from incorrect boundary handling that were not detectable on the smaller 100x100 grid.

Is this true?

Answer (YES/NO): NO